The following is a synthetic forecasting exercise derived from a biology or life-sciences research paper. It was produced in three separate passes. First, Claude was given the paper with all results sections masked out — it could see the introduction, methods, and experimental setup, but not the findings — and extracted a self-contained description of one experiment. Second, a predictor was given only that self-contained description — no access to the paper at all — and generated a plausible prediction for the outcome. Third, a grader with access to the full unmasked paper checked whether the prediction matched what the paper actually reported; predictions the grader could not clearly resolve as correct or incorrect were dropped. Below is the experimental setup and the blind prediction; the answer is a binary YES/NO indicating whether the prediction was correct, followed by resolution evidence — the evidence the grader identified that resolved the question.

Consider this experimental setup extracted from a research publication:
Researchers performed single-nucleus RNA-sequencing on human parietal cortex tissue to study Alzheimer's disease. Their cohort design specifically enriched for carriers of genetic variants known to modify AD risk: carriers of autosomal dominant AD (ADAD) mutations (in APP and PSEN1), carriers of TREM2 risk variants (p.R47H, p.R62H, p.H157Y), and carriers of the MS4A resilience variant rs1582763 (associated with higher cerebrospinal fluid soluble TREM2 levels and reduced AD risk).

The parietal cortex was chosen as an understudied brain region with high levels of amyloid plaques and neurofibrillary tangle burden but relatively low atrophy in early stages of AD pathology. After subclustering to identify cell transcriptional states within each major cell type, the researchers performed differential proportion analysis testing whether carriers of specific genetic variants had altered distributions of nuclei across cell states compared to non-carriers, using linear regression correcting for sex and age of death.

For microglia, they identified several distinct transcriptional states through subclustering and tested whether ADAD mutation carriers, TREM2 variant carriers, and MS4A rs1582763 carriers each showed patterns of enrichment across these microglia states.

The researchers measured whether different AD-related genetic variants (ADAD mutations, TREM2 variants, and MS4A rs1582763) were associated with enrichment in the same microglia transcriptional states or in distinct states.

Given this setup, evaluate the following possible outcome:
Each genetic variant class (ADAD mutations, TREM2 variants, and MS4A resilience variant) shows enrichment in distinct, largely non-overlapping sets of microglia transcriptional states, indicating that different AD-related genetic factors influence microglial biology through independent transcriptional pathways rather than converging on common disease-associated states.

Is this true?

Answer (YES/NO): YES